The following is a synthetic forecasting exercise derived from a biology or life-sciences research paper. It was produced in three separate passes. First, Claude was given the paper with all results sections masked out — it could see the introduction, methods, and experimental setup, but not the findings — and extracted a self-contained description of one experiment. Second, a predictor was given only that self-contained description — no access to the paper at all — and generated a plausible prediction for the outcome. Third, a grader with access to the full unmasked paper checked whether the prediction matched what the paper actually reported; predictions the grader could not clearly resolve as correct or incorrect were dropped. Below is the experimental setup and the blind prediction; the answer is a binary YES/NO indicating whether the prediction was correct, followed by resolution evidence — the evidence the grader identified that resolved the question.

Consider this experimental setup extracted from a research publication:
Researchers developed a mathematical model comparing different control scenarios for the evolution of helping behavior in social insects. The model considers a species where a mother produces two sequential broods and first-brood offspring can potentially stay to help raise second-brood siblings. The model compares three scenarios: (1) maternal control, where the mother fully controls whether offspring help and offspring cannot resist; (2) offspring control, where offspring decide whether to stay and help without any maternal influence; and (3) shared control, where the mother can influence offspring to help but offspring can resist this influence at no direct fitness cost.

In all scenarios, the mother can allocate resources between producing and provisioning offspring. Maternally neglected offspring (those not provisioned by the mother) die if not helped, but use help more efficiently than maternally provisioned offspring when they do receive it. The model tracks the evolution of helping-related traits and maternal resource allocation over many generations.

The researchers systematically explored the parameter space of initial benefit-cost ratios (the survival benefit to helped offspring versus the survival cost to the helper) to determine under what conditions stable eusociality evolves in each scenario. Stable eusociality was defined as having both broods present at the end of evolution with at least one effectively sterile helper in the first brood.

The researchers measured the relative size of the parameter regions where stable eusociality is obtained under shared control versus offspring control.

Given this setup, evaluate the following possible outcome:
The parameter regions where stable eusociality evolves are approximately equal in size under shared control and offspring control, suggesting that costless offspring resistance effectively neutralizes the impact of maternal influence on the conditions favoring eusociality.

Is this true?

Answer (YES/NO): NO